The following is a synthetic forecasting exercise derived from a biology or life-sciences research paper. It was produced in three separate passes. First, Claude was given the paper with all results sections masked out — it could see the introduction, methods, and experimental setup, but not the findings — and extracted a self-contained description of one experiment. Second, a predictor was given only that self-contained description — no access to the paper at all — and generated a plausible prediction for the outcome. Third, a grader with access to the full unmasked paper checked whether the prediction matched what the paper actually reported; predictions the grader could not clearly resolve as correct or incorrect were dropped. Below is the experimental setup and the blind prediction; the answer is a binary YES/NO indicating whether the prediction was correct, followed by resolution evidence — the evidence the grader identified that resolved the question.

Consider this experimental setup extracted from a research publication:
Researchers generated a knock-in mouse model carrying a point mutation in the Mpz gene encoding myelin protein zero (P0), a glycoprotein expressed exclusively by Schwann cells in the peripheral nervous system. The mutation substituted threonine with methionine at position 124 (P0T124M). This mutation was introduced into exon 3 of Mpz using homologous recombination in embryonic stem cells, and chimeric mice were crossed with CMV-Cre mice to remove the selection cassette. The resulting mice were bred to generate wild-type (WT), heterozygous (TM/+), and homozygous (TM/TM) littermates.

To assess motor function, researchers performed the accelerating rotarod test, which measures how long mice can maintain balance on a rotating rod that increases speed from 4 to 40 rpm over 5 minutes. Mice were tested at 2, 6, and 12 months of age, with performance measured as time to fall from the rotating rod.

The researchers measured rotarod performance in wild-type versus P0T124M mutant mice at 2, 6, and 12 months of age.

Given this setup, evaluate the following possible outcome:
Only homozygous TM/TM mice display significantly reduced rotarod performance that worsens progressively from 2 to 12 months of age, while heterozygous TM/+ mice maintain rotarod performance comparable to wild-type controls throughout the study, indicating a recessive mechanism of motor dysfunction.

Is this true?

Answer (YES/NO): NO